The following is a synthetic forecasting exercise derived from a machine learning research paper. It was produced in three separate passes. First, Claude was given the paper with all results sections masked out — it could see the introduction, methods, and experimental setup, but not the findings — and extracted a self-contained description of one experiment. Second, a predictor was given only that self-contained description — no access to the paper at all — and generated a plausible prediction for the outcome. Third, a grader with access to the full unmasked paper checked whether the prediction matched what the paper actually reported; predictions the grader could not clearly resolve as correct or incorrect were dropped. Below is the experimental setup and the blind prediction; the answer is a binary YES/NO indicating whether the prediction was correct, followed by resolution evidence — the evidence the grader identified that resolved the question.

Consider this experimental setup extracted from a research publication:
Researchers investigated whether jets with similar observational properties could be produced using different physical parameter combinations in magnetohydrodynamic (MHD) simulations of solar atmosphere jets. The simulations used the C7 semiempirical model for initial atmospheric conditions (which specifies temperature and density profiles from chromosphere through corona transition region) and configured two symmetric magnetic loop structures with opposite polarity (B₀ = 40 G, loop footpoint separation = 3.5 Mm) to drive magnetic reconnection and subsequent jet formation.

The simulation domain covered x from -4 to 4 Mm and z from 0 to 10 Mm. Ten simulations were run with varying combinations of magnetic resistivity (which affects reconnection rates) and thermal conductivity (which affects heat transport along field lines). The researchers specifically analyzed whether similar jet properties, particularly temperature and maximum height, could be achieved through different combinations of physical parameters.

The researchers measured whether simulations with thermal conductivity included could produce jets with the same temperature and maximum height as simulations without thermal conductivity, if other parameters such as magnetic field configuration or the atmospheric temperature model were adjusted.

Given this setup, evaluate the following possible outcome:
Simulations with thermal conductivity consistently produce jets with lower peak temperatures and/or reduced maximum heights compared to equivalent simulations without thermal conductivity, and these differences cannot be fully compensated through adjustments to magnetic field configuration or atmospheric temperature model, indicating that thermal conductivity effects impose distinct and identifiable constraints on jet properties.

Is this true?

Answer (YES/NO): NO